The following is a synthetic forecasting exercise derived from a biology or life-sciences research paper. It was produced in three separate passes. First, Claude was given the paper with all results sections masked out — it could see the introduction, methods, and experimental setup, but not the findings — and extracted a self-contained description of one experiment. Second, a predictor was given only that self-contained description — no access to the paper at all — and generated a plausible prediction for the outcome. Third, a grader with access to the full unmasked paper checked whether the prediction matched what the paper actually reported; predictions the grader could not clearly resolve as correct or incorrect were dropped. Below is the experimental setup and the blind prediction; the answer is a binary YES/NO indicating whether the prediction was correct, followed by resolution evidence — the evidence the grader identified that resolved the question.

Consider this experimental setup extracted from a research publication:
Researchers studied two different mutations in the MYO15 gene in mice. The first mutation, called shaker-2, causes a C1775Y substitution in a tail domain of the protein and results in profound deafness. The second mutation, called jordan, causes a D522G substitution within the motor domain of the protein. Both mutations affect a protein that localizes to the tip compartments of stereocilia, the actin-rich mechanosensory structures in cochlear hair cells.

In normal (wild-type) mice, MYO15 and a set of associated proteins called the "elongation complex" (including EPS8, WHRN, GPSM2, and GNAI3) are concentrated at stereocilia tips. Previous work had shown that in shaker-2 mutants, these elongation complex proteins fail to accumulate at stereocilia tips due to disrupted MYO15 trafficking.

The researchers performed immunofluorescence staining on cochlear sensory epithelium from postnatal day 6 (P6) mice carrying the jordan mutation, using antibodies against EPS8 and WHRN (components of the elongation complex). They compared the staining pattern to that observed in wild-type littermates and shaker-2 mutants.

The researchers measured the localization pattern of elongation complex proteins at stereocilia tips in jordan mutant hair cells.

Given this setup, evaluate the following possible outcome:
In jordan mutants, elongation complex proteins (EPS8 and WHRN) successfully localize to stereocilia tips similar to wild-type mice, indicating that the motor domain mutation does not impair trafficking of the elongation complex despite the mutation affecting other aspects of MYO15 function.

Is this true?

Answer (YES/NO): YES